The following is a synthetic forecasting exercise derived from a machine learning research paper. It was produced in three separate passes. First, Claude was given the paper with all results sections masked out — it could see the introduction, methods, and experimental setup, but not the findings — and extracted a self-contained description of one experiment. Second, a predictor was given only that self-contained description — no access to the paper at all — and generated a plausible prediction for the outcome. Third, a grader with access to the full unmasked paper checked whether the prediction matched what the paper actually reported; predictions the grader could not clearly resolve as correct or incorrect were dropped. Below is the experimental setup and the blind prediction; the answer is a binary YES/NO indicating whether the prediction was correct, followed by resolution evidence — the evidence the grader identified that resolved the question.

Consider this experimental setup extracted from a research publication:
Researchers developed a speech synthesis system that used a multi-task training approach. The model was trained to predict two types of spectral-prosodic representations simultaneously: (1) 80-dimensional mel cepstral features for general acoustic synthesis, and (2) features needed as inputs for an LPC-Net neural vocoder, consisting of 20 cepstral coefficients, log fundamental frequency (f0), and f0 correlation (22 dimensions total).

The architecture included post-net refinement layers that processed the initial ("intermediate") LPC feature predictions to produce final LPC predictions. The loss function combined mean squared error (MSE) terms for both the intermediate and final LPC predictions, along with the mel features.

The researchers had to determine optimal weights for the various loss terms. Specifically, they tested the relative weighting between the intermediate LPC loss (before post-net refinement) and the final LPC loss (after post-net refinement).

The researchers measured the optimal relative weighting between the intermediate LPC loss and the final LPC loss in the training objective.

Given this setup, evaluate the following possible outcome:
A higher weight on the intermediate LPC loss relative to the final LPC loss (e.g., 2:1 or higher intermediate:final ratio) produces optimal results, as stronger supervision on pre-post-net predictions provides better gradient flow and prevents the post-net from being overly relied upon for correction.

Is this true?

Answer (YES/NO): YES